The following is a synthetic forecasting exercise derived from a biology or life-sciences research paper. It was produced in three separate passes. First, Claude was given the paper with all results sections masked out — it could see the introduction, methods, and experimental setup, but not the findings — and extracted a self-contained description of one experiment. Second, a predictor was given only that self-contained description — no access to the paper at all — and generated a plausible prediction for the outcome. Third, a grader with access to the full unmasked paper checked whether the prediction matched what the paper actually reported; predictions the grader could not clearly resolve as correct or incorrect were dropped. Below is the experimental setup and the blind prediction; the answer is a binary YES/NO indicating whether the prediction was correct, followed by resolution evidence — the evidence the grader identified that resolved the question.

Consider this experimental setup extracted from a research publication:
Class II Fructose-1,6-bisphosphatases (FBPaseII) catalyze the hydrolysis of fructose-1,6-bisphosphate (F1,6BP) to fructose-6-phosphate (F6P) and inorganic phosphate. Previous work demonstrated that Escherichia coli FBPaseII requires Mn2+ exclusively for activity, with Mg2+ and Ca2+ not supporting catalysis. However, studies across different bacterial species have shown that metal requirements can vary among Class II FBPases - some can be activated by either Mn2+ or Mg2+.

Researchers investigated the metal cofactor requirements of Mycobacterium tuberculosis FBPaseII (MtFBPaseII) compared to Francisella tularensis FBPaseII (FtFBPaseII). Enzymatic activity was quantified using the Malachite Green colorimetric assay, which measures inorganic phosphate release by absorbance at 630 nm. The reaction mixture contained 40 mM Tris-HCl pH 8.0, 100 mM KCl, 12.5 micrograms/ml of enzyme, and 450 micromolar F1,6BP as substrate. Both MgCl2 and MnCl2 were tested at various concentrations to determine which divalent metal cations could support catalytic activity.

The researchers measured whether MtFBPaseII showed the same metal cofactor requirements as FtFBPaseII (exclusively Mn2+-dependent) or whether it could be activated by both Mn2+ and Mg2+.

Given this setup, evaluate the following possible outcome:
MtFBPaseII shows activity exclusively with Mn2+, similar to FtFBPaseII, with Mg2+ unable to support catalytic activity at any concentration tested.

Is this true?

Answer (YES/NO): NO